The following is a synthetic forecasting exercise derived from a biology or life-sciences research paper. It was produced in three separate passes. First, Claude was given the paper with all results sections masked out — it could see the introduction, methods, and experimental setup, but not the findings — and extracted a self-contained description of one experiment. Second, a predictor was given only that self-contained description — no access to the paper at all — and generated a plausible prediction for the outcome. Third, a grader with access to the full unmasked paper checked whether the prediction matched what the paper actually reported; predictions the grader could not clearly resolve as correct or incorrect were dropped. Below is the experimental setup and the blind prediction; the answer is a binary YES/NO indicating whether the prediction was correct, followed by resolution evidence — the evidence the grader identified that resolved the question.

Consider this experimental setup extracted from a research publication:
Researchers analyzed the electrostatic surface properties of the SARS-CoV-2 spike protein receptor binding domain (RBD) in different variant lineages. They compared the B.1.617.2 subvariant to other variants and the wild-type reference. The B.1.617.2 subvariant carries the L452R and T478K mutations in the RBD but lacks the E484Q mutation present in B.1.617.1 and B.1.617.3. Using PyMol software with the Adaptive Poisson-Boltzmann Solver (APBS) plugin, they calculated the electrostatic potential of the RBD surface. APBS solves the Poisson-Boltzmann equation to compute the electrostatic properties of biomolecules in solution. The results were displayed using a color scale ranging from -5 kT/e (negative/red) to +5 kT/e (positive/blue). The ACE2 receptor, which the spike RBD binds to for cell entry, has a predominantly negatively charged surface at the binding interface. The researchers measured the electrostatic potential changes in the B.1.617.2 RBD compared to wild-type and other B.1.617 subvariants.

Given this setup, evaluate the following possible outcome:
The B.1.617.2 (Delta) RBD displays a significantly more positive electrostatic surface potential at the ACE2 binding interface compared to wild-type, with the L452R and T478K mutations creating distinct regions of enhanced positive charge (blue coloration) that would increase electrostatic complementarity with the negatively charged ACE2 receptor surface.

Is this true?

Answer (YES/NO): YES